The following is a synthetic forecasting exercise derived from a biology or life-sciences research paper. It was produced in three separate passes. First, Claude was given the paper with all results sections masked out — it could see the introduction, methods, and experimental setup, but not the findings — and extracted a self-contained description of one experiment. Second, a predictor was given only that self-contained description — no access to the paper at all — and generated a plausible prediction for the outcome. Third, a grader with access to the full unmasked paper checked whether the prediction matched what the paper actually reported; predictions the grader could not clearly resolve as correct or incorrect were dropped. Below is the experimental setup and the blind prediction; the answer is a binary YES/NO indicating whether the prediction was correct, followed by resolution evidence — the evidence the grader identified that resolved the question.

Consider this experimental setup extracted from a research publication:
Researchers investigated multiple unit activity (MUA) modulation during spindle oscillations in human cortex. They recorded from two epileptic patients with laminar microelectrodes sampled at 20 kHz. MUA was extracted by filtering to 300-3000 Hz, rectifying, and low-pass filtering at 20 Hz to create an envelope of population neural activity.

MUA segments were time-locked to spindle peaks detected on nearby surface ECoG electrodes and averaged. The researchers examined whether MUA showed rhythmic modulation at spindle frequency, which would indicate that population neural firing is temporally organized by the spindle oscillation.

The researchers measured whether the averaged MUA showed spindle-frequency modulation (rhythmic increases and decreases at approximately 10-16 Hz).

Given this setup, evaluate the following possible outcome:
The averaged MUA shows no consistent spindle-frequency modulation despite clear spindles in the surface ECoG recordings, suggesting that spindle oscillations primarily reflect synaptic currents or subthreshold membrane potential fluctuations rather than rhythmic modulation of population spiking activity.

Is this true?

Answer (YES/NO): NO